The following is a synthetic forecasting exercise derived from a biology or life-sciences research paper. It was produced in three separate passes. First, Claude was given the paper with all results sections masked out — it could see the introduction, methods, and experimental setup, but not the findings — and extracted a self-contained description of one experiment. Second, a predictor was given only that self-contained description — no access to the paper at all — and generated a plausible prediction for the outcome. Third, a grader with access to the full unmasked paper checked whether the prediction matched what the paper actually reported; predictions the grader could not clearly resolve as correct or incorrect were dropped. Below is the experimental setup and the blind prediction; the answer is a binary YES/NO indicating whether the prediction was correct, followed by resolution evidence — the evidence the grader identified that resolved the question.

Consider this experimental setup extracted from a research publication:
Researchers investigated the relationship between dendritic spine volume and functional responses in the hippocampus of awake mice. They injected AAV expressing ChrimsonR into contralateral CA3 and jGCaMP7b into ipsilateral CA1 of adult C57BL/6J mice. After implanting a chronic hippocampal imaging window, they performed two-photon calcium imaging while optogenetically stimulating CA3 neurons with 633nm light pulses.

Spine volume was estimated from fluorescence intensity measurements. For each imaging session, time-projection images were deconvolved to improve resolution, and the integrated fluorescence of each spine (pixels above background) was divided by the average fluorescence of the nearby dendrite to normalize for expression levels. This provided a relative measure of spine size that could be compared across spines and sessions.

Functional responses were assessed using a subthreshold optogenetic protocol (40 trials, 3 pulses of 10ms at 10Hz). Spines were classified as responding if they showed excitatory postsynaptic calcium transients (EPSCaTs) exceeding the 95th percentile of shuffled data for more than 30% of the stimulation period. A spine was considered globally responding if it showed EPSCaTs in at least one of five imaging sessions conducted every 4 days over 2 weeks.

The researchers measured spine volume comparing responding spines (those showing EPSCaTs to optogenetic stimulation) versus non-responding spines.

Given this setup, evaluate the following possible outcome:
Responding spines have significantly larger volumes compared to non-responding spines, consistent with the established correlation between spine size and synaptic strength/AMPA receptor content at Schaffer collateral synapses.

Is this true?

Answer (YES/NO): YES